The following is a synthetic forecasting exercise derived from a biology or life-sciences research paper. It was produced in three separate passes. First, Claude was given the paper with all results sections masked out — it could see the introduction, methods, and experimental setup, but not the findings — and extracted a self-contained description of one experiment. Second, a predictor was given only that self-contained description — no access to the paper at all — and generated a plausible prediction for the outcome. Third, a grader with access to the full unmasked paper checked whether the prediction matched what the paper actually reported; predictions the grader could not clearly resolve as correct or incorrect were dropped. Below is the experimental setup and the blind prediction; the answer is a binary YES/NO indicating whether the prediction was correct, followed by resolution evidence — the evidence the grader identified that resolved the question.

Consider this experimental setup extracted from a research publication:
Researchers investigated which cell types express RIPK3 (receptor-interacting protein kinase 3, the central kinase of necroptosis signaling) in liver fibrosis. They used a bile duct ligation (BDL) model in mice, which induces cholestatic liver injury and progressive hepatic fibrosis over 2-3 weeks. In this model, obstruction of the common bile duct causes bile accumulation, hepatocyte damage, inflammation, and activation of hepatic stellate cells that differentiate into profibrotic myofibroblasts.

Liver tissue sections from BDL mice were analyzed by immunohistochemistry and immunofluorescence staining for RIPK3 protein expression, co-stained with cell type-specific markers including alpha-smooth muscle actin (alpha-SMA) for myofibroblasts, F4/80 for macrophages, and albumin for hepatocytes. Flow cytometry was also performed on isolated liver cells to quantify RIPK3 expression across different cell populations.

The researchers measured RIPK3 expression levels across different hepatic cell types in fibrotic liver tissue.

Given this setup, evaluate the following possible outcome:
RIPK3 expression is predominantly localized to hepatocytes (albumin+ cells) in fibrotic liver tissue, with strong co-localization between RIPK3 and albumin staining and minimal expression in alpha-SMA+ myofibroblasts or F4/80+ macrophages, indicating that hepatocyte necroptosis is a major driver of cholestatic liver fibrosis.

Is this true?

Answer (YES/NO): NO